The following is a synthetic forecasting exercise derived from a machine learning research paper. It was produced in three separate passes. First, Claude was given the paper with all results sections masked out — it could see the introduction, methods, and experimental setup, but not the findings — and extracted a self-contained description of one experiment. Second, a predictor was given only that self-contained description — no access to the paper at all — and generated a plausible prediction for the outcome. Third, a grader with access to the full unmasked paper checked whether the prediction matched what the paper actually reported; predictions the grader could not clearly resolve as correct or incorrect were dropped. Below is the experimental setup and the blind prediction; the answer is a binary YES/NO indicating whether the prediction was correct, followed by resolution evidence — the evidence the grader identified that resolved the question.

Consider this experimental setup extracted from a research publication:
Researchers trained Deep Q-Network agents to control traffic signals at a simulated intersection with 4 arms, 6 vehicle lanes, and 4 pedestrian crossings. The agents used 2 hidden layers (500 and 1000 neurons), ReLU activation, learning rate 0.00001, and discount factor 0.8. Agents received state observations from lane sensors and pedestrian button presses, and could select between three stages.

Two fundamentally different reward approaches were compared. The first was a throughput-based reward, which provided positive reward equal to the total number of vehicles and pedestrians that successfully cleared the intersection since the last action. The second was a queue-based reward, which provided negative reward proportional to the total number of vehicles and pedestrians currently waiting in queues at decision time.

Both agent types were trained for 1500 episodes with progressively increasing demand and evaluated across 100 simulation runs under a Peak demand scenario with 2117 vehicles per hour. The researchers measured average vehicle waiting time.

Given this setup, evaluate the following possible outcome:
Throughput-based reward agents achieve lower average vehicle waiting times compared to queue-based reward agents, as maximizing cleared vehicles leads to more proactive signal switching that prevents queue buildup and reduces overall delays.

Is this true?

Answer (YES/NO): NO